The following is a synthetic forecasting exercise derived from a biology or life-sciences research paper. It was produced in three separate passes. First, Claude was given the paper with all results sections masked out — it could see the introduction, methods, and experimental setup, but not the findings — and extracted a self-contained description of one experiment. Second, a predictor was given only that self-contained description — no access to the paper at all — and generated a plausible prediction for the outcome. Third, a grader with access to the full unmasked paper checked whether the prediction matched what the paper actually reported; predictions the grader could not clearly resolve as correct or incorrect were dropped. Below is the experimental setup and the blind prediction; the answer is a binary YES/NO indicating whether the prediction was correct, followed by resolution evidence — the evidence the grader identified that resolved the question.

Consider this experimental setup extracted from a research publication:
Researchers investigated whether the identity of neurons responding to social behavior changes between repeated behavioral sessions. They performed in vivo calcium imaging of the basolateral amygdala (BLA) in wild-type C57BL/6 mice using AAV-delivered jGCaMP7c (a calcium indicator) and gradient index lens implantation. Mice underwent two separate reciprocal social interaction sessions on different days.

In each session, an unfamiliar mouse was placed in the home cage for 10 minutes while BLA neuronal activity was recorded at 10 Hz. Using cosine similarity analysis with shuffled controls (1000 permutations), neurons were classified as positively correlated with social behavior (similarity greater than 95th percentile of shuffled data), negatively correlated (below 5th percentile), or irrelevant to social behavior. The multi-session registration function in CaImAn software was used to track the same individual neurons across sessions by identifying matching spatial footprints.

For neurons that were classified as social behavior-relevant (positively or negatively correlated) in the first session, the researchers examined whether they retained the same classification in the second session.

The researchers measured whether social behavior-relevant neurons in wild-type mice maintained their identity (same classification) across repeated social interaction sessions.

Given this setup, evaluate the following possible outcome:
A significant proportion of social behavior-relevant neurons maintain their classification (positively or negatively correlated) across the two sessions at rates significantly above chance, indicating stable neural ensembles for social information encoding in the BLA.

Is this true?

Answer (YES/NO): NO